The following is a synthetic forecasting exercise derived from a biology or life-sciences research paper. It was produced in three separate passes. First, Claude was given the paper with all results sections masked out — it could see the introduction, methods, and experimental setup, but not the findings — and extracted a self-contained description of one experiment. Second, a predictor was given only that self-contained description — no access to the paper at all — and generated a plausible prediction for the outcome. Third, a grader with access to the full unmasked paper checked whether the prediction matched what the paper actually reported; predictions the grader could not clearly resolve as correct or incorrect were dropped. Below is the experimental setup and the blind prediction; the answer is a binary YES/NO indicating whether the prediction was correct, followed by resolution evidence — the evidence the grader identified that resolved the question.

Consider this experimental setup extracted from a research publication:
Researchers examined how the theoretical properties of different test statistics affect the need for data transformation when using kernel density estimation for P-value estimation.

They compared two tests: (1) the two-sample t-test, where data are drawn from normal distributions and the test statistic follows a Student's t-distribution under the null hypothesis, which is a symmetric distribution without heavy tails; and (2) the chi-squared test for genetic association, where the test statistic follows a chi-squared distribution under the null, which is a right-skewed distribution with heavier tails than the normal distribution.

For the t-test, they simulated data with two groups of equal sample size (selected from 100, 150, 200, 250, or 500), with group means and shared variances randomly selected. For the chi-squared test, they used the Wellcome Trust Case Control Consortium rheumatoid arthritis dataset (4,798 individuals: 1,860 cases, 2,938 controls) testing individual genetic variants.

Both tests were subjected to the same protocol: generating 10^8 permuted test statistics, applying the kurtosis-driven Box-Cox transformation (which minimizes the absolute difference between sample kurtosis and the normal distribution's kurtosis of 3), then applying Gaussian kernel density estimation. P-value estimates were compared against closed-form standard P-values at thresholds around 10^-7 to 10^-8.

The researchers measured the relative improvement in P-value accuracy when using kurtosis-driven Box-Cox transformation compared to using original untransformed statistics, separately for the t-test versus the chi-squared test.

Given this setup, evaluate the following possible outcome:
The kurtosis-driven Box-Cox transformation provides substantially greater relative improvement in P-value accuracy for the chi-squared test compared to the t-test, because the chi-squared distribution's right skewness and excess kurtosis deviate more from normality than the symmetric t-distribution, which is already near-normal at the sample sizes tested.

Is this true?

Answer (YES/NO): YES